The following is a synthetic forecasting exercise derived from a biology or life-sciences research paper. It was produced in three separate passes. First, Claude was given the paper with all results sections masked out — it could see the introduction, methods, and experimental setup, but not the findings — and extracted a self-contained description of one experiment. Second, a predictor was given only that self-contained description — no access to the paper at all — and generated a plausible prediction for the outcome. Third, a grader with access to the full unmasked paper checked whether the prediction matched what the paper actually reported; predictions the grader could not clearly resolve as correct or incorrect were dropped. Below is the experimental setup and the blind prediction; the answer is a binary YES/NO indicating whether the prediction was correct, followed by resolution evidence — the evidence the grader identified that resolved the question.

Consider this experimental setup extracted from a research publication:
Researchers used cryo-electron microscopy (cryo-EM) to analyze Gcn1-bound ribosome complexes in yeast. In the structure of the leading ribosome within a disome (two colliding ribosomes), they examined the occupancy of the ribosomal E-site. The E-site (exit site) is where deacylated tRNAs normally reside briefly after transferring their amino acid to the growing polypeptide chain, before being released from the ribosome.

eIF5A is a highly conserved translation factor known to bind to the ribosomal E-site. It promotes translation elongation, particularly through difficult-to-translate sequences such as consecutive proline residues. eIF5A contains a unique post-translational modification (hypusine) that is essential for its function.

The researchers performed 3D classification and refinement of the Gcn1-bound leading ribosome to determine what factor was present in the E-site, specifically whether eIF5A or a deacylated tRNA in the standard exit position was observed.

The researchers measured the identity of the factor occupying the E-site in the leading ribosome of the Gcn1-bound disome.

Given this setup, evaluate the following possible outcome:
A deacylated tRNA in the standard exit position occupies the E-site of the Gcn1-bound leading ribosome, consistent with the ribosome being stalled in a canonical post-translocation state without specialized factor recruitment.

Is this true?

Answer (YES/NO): NO